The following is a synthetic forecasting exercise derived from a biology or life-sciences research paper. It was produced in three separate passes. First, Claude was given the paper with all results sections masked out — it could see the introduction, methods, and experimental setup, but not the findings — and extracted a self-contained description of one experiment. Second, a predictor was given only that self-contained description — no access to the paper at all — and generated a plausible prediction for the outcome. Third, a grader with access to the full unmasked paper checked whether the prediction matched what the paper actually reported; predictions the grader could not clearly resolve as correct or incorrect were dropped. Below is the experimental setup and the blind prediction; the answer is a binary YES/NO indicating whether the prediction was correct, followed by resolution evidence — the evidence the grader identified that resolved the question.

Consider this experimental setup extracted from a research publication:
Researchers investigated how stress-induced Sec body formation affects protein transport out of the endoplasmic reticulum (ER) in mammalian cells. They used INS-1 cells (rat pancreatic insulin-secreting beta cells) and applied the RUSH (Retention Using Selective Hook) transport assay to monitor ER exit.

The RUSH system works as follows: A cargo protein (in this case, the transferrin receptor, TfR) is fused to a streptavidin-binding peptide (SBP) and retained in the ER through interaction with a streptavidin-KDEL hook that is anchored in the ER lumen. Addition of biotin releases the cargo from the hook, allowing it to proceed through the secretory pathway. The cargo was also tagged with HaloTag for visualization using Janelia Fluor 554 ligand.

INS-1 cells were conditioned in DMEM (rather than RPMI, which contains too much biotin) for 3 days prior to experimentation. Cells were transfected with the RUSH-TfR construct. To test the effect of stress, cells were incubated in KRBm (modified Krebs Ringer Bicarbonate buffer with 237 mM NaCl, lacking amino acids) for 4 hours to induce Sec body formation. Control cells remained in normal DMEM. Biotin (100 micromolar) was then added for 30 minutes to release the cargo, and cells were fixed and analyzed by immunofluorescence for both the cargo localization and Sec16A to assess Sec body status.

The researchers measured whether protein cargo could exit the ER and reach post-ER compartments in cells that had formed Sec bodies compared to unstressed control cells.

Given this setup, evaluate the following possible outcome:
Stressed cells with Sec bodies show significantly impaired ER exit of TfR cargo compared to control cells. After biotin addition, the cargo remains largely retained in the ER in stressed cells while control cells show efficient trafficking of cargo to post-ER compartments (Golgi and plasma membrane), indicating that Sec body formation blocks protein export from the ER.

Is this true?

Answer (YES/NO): YES